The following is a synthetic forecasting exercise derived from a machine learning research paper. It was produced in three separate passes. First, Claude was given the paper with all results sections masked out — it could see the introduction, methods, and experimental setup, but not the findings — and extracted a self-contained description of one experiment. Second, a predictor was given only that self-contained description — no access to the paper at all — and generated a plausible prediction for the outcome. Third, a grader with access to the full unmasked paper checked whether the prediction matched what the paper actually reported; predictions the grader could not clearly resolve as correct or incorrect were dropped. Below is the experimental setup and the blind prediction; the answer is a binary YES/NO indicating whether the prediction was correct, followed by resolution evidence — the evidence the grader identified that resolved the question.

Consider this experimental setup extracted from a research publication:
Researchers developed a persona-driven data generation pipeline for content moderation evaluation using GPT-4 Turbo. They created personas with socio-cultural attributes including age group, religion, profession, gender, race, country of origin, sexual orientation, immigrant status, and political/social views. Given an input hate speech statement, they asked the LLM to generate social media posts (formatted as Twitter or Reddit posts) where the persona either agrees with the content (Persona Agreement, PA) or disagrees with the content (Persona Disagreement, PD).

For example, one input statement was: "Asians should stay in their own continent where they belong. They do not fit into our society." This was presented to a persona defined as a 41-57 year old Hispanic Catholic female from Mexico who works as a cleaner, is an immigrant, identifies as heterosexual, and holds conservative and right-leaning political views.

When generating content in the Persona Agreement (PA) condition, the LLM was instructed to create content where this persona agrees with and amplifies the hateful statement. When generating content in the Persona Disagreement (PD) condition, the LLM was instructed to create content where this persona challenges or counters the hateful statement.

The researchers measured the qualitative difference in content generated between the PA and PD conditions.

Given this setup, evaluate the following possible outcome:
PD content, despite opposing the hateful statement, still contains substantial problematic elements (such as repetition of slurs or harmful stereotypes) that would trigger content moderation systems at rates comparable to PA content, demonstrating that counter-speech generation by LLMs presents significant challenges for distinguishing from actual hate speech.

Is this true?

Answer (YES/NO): NO